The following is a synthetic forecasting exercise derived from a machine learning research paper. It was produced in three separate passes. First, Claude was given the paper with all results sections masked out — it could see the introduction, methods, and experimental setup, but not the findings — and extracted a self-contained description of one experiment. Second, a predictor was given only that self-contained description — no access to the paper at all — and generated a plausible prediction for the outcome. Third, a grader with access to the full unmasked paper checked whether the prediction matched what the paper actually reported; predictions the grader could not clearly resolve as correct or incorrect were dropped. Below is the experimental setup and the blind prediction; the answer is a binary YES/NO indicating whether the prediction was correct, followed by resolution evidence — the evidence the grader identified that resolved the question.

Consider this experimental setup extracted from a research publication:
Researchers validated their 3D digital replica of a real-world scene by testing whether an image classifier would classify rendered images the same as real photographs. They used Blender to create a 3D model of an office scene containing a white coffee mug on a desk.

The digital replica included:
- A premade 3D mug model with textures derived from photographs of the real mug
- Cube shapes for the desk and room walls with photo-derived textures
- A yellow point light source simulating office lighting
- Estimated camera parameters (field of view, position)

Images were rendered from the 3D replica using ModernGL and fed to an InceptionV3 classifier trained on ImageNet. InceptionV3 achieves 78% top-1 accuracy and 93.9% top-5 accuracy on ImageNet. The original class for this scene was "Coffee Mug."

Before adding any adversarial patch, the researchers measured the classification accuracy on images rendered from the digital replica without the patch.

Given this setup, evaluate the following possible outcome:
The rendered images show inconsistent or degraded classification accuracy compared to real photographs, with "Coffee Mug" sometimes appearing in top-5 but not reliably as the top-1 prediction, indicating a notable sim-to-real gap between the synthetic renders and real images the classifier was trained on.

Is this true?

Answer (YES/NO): NO